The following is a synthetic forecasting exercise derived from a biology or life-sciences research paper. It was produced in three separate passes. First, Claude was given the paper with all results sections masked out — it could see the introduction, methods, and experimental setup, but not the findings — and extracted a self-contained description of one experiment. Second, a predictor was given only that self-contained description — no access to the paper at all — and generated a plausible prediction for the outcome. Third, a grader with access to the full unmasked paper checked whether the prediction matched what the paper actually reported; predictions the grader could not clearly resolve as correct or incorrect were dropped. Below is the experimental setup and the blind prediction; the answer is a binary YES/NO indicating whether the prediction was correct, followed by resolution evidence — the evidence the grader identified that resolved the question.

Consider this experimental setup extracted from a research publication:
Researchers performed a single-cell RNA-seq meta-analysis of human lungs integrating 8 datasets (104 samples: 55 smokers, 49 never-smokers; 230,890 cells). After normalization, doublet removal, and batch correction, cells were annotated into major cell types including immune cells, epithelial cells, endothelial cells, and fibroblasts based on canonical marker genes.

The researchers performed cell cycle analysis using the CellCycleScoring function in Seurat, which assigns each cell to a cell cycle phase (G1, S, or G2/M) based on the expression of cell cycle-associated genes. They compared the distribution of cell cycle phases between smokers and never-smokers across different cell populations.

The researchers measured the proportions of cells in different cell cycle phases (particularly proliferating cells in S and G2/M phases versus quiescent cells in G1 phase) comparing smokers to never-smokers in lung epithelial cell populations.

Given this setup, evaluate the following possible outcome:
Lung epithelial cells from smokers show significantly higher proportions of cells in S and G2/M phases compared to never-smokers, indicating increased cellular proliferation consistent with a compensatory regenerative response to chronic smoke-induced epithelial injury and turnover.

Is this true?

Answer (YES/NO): NO